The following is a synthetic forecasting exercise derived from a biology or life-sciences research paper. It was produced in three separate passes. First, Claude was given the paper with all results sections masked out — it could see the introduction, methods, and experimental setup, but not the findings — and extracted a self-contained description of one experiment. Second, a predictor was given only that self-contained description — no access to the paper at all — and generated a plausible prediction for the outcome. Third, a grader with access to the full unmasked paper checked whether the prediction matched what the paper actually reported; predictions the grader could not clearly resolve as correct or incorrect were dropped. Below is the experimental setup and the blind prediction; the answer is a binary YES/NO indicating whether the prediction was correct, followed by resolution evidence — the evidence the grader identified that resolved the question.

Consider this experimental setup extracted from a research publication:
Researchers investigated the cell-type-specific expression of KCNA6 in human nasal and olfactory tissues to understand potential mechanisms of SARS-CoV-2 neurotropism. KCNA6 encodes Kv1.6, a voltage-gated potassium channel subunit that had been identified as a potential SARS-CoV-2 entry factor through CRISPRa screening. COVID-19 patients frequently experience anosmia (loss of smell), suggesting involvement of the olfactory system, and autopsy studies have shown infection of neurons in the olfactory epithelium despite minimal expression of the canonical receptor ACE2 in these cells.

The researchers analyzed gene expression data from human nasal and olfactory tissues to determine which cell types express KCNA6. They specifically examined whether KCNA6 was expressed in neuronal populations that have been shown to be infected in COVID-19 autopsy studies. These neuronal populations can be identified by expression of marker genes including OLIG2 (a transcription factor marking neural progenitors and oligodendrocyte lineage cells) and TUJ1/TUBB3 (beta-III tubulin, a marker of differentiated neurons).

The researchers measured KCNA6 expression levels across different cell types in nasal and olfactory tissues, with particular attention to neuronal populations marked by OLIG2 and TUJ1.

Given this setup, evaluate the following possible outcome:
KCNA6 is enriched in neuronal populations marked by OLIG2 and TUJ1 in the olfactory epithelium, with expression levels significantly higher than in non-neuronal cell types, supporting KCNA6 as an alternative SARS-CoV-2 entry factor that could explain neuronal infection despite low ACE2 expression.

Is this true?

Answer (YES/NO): YES